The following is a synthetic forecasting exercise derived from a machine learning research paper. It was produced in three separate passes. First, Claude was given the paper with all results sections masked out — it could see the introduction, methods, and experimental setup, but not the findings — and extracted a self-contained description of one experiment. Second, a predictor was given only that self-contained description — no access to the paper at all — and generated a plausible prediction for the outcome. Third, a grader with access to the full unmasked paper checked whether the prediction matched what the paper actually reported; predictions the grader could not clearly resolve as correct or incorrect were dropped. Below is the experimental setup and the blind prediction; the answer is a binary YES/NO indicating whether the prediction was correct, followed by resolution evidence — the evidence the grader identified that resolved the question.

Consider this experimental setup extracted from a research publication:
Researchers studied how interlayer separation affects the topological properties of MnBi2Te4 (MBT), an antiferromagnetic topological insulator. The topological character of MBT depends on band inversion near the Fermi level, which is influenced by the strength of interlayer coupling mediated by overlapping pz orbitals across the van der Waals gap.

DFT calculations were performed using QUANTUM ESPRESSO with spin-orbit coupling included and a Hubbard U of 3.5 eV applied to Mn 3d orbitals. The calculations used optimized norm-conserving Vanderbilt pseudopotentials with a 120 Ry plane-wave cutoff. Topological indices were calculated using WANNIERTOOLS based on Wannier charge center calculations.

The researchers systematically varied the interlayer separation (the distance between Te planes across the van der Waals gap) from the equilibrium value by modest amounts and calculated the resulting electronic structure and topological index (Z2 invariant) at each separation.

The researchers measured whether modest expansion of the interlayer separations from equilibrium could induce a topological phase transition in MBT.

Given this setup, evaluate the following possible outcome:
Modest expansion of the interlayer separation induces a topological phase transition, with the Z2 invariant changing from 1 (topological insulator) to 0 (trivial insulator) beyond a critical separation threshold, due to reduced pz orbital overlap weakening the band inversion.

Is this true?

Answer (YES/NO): YES